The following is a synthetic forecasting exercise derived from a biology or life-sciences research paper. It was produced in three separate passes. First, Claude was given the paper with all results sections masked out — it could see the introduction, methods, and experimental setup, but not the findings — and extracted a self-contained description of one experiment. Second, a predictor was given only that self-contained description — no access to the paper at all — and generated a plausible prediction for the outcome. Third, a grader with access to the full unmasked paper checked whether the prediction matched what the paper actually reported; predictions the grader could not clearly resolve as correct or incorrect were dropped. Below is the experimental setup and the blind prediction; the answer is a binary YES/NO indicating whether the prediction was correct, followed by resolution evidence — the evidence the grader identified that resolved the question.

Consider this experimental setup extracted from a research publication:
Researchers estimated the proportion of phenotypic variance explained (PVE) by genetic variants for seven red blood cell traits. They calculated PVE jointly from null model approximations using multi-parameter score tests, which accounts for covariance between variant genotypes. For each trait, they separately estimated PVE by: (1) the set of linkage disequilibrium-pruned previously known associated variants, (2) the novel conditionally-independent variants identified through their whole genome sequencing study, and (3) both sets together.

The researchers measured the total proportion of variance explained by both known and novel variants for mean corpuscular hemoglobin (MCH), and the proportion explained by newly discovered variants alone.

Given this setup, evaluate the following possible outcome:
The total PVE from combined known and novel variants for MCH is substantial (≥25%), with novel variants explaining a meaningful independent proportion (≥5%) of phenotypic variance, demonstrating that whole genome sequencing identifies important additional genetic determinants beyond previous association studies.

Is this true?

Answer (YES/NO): NO